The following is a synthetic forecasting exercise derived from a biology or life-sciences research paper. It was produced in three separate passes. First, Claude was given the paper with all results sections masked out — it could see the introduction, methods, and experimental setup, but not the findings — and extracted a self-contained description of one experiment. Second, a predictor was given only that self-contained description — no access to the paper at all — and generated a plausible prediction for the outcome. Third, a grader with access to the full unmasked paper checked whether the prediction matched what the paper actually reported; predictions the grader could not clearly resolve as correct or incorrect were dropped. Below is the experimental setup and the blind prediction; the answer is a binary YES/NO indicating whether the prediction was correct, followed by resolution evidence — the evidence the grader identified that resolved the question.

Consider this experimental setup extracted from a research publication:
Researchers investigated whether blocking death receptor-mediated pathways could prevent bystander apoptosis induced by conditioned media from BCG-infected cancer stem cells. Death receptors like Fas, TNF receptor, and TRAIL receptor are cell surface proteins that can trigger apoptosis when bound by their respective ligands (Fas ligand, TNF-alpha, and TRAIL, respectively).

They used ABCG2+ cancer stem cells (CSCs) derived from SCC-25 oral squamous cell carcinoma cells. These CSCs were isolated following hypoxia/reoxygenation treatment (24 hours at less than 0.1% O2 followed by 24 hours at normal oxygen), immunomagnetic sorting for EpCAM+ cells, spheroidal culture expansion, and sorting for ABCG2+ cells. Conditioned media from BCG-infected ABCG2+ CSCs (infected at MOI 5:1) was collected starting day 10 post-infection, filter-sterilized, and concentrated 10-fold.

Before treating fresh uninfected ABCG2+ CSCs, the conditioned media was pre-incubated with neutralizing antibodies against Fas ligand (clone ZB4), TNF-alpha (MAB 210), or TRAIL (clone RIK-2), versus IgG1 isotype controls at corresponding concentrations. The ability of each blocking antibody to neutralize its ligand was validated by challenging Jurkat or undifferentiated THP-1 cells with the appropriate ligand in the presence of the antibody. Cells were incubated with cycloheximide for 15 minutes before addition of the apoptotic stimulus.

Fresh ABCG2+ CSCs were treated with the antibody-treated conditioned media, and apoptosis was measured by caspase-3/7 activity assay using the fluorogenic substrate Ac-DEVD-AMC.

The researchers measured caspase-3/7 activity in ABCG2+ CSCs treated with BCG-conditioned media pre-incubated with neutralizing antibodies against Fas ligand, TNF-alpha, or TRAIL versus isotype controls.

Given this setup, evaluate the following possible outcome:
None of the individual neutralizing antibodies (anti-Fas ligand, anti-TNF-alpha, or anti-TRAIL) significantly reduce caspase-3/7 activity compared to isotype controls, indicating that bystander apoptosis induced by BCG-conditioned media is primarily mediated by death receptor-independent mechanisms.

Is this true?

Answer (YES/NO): YES